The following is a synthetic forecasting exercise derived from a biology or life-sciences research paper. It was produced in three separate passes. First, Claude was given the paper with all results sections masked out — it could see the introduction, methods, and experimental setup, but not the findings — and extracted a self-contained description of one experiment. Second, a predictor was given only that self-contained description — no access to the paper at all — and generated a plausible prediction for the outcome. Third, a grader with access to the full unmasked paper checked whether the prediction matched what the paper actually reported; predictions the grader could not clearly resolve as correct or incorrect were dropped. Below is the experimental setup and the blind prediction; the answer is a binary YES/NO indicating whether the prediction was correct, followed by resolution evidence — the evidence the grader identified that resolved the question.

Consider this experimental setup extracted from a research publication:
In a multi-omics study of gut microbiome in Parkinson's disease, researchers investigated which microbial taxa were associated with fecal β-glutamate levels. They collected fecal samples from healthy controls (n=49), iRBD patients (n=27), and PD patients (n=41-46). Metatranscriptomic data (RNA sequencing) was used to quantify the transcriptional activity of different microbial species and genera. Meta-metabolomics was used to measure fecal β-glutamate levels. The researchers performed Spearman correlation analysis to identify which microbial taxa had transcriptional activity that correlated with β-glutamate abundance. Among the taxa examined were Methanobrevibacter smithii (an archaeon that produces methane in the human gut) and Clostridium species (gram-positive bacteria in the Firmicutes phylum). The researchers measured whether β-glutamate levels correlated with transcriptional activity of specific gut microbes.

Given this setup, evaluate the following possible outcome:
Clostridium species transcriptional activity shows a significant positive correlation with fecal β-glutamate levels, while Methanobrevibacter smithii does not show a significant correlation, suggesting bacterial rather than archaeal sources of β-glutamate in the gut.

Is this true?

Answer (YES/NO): NO